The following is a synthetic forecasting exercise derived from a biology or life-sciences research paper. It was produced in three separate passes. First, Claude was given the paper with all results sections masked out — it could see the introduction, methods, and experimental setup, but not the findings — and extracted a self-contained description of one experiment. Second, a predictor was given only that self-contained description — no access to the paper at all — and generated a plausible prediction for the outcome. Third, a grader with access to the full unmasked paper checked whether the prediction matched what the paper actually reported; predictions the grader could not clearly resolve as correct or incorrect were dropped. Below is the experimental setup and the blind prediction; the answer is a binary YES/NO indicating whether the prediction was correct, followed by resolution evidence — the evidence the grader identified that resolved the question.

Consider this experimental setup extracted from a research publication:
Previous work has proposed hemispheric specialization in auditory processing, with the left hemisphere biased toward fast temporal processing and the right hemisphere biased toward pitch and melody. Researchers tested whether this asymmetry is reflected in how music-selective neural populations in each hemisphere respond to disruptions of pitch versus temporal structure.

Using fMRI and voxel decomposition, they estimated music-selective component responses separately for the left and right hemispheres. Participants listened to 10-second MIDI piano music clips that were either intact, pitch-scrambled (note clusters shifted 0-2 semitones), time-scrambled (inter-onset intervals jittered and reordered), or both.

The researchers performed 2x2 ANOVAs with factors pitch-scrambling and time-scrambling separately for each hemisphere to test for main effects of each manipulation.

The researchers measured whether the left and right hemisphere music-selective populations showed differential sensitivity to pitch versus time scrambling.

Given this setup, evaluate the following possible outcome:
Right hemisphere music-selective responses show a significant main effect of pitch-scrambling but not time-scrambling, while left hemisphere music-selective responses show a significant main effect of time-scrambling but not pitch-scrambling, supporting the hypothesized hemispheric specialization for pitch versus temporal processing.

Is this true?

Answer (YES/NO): NO